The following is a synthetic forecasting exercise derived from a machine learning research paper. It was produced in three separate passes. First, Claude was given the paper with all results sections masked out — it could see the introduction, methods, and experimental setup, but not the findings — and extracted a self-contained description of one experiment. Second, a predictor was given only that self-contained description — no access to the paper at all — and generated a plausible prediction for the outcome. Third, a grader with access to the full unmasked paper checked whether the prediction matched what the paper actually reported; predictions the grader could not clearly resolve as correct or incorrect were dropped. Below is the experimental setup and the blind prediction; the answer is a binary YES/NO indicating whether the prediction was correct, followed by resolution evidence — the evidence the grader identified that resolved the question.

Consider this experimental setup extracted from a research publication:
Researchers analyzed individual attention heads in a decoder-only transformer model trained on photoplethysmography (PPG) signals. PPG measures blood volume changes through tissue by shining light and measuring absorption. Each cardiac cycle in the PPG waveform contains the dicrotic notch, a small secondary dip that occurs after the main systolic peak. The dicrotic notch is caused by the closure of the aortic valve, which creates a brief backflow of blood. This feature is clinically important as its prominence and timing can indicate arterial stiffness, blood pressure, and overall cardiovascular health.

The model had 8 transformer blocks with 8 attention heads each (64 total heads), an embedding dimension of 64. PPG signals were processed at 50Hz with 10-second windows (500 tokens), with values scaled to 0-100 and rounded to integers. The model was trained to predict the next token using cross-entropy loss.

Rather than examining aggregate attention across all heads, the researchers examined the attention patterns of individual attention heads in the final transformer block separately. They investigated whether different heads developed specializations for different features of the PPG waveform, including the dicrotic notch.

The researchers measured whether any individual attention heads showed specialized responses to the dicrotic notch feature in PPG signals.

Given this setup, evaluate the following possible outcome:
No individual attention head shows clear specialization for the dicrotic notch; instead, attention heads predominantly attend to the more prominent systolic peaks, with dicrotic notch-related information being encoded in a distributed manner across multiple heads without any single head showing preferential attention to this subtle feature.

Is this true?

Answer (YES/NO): NO